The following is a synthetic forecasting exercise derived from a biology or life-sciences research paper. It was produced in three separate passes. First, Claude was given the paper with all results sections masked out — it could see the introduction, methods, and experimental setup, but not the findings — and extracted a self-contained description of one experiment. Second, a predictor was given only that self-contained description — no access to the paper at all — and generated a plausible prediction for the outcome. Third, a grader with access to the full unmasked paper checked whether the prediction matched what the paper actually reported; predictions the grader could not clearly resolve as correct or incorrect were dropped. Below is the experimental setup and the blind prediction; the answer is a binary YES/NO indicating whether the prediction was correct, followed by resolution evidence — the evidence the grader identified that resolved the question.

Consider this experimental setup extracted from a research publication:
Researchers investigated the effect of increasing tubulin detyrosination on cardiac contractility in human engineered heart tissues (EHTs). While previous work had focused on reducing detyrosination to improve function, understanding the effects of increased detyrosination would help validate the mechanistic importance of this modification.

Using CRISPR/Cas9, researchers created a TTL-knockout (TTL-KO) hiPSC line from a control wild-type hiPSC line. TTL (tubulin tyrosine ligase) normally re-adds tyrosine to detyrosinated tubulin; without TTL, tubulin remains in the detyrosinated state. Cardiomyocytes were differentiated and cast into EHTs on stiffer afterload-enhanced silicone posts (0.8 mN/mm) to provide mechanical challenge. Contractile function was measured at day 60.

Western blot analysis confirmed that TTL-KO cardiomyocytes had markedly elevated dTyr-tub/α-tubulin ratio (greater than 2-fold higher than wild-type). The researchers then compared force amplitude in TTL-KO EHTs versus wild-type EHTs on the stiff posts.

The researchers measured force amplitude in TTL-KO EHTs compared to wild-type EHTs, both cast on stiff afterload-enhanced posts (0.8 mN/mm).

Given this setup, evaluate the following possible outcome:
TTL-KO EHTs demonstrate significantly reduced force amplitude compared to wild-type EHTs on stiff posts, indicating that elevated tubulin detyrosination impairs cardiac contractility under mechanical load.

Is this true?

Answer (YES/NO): NO